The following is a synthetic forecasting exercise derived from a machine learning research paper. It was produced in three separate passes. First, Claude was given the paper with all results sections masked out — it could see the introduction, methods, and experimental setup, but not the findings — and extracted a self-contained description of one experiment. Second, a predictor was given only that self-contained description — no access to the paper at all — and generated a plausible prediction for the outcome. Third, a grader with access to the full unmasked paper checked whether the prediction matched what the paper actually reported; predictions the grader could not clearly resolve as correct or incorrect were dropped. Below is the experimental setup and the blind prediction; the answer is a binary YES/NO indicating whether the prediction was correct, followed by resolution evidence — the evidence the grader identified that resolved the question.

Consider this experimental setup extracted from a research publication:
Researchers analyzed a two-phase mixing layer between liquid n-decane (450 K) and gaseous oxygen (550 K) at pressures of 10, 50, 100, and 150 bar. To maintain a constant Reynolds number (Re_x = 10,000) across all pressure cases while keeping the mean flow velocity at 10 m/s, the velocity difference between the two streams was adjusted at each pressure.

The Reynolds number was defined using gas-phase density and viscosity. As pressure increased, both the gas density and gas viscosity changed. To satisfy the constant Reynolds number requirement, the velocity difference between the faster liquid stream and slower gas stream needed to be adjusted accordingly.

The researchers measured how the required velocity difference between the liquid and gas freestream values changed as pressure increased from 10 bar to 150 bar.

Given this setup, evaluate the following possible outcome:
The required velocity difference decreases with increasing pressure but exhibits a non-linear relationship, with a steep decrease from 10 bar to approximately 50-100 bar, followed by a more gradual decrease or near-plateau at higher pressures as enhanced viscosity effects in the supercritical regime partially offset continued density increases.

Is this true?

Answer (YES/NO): YES